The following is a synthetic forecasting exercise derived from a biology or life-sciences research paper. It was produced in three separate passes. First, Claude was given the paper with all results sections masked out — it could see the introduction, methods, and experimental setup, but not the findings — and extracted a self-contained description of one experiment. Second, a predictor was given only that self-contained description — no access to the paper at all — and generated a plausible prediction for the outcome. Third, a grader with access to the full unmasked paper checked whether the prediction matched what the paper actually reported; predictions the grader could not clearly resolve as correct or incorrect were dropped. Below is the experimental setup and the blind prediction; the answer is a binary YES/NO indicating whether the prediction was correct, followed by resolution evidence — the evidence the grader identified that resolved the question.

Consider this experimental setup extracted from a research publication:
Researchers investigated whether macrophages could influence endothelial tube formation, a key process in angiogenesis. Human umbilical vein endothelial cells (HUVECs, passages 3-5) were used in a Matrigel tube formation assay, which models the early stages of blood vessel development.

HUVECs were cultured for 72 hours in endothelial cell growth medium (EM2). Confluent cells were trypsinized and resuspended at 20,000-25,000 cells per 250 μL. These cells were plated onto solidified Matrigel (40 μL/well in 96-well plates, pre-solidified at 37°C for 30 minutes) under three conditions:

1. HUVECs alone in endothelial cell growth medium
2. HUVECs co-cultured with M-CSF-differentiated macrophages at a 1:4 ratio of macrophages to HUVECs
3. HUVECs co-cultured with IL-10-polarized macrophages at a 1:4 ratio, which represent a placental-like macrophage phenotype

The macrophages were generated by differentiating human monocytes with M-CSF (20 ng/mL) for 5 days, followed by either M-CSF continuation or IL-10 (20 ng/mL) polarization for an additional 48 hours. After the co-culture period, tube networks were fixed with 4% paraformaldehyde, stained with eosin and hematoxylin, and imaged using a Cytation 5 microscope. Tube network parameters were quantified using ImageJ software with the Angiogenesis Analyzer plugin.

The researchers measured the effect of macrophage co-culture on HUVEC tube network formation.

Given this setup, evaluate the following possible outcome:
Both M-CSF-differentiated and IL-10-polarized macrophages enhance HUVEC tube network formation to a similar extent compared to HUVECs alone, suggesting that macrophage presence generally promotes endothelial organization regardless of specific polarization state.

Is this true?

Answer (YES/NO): NO